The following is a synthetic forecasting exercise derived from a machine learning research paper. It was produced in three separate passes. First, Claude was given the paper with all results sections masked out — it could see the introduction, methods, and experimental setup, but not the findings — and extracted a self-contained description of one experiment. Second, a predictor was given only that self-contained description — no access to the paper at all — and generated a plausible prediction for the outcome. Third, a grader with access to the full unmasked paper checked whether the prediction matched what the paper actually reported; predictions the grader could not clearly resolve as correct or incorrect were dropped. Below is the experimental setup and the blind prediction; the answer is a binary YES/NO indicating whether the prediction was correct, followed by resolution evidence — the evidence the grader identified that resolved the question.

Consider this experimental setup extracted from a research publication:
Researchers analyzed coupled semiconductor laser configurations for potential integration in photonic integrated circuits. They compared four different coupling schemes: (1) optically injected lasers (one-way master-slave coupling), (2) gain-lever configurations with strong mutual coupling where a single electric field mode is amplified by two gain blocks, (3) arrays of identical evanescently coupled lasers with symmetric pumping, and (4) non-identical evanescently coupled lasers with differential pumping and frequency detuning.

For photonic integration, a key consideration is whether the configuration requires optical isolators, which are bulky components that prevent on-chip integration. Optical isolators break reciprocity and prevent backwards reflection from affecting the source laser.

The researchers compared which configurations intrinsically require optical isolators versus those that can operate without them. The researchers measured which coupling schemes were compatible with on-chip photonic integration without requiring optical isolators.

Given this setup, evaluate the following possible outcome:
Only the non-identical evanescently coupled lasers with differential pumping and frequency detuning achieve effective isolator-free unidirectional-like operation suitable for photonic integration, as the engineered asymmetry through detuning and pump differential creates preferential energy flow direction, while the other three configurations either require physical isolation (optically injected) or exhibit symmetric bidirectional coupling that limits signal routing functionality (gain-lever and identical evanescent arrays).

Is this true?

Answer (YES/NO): NO